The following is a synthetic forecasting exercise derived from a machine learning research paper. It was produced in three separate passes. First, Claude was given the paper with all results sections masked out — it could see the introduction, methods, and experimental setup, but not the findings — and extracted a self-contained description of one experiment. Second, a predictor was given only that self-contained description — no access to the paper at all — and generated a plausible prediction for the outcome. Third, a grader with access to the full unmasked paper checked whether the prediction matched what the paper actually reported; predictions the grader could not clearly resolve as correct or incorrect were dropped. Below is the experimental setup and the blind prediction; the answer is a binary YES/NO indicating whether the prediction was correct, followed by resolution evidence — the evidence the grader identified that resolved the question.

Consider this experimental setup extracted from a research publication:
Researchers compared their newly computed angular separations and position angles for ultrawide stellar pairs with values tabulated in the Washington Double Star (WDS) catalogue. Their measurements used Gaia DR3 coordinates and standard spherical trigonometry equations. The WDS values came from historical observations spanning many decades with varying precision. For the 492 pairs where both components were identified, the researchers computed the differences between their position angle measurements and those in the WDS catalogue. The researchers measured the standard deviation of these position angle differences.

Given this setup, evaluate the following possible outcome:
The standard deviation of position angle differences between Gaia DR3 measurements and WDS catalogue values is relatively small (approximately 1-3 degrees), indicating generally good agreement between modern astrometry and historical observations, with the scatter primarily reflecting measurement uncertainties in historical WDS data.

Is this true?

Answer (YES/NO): NO